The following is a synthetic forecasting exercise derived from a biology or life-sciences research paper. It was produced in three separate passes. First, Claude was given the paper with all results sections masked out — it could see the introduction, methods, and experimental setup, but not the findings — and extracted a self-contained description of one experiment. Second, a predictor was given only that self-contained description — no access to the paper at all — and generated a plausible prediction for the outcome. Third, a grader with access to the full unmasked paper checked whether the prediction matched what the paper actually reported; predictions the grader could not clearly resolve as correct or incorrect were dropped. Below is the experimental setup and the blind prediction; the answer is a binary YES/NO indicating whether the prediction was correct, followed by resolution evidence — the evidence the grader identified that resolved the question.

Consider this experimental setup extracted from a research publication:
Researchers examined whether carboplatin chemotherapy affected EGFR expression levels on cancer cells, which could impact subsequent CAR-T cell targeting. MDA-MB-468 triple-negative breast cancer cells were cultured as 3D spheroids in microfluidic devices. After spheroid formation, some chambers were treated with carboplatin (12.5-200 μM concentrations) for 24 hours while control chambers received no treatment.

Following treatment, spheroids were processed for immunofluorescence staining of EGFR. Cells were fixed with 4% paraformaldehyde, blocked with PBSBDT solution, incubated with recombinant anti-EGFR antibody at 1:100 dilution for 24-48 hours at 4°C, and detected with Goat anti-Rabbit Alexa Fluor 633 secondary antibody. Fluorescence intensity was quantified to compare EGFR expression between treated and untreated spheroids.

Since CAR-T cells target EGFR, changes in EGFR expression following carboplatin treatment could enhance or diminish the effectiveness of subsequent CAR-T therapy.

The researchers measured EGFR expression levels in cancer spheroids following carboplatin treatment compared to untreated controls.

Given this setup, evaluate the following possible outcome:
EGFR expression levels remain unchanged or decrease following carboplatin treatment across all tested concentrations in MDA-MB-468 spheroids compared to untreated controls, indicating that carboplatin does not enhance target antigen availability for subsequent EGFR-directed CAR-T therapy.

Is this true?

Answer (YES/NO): NO